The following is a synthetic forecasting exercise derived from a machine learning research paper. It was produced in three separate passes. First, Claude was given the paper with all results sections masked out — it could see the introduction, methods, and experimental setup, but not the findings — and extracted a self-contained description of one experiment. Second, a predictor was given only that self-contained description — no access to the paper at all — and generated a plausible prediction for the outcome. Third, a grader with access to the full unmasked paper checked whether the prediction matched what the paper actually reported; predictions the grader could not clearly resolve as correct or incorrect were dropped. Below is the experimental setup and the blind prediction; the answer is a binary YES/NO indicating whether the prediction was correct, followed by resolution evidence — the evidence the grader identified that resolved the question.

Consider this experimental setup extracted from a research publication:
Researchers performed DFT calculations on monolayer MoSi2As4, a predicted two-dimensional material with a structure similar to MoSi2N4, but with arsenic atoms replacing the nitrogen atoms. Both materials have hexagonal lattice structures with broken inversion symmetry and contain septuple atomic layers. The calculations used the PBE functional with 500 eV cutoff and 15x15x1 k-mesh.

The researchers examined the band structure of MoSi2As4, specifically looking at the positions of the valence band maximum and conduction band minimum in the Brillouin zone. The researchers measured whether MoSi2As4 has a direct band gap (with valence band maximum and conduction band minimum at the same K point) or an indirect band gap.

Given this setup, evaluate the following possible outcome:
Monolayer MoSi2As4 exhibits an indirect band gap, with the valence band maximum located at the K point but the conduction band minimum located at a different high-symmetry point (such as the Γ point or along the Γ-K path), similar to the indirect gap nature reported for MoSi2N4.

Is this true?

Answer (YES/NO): NO